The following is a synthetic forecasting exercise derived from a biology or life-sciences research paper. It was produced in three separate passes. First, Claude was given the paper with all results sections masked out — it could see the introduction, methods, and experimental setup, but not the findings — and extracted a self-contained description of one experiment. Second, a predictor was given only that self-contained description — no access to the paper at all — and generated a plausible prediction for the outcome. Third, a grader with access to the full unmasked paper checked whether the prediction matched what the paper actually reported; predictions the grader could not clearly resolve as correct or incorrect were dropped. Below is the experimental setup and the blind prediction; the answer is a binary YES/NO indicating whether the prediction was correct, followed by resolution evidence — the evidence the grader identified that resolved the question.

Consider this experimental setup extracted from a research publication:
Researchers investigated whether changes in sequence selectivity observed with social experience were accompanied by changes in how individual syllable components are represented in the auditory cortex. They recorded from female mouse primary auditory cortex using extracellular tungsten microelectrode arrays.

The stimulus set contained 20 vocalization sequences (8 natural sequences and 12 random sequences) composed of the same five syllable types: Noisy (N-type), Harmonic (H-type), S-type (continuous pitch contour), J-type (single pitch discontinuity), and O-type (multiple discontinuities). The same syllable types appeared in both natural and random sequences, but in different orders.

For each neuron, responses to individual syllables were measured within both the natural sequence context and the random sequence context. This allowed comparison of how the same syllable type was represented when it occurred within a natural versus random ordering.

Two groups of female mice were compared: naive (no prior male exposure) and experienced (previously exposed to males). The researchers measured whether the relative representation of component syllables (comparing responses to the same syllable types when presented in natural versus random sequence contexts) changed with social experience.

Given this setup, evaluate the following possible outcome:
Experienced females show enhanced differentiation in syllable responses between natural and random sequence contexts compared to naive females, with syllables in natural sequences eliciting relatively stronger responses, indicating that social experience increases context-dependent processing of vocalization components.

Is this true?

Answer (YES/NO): NO